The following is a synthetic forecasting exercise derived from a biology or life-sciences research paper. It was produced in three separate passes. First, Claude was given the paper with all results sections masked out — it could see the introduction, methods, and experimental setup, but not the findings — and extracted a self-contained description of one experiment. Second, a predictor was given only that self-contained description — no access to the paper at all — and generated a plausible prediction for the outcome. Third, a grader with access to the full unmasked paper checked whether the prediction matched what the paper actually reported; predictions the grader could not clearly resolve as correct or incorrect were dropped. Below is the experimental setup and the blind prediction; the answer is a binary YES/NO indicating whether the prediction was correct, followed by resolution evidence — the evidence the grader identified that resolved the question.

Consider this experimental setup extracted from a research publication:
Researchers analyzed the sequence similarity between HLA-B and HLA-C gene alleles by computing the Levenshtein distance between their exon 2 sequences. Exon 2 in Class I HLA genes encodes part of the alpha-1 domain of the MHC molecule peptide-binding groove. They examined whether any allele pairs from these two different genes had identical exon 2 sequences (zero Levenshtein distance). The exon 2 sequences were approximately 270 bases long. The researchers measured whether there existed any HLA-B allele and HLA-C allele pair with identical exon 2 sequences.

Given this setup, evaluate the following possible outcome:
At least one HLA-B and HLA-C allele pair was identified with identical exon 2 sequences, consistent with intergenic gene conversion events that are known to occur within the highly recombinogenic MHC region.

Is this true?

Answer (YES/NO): YES